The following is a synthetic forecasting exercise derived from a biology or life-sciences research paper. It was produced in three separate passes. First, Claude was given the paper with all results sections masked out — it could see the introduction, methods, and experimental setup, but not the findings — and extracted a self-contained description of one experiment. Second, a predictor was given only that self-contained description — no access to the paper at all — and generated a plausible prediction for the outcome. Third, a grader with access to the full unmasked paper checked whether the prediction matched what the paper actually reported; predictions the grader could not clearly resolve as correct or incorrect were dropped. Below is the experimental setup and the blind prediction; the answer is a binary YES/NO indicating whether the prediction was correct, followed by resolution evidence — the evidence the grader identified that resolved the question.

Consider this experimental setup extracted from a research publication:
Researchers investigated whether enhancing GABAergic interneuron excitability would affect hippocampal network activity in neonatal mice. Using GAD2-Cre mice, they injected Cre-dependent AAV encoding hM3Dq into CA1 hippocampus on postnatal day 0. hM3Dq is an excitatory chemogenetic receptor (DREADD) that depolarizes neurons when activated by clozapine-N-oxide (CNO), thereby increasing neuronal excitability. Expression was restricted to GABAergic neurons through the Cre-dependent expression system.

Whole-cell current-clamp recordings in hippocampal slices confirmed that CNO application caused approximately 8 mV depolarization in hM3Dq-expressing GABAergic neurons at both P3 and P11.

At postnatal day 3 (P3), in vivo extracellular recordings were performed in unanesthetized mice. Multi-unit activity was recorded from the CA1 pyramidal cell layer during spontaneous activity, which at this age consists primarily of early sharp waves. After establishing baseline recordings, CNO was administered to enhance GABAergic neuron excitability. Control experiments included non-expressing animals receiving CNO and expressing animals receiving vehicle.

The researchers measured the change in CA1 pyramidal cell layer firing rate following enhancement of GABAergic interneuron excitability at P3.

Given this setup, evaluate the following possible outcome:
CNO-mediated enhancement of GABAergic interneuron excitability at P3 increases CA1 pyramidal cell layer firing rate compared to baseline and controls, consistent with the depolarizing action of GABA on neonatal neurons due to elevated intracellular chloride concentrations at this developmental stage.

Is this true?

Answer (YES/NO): YES